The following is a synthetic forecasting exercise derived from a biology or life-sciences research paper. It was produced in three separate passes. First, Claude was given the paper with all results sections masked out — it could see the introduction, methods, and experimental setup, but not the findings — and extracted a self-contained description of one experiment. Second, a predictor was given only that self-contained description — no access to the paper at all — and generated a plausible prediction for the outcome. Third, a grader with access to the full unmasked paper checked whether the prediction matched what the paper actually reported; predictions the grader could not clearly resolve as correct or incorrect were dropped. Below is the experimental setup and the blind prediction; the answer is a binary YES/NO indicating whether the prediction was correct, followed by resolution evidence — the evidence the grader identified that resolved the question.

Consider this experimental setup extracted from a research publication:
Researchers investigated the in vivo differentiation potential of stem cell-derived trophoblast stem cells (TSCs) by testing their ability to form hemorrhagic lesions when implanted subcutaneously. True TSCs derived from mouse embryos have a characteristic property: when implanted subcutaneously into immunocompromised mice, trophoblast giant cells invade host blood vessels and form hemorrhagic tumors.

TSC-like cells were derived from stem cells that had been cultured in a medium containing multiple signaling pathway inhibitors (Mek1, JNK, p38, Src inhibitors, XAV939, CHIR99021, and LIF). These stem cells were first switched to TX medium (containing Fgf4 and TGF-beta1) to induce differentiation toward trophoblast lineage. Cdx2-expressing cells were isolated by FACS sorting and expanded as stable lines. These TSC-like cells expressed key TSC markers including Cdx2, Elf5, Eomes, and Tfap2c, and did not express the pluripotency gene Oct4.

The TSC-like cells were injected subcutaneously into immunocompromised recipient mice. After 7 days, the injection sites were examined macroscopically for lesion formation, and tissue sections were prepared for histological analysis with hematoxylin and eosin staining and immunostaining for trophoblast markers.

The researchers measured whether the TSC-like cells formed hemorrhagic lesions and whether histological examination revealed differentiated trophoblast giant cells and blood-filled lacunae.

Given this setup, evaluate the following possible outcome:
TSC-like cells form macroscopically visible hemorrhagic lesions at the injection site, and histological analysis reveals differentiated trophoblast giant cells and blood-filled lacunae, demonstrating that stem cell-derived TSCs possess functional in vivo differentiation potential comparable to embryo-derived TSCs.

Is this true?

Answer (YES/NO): YES